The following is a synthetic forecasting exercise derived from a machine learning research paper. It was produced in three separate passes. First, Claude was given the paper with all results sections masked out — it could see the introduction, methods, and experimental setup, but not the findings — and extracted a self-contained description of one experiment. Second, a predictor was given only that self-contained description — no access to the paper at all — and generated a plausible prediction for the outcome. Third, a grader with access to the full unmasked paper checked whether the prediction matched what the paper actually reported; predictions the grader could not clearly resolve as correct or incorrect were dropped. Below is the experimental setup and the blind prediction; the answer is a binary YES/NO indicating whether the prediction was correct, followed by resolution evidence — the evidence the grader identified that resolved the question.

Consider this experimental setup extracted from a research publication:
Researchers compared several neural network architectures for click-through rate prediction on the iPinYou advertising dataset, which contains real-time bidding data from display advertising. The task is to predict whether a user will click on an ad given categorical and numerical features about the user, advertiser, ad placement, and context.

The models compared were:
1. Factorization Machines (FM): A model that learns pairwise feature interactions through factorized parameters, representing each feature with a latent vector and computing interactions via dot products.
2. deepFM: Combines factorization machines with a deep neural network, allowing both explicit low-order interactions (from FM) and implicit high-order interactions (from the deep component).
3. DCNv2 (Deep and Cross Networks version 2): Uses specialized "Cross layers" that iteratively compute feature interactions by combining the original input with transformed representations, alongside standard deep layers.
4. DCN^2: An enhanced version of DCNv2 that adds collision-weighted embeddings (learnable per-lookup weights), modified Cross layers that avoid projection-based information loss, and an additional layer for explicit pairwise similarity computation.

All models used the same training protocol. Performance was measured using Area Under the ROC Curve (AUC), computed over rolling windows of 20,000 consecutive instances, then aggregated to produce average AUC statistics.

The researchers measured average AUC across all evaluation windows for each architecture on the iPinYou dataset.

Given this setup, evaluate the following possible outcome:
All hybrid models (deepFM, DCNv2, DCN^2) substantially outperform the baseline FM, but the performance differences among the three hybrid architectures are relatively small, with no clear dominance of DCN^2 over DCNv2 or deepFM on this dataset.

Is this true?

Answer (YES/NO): NO